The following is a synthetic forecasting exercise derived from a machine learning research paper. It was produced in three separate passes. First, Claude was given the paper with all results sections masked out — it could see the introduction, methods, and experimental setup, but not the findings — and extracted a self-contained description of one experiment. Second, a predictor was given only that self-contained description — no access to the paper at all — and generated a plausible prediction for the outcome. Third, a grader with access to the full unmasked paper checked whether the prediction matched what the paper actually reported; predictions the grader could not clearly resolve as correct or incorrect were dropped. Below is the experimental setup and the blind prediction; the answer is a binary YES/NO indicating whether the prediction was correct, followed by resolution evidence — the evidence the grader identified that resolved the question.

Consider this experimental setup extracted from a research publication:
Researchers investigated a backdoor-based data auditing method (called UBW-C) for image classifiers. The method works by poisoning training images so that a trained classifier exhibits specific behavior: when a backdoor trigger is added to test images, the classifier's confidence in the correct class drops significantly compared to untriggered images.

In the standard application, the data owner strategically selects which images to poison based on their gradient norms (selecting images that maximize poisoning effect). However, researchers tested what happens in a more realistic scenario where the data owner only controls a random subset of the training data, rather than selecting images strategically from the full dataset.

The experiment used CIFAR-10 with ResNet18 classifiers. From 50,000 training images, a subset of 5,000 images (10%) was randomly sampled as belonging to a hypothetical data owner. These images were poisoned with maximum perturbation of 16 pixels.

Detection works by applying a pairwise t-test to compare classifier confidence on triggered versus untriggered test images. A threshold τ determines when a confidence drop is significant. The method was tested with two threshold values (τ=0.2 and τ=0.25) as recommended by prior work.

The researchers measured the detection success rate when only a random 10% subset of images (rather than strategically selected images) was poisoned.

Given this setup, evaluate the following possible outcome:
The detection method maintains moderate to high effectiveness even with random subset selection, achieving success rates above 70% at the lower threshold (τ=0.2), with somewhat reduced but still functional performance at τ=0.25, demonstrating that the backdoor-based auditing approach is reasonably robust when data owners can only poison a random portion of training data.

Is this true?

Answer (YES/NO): NO